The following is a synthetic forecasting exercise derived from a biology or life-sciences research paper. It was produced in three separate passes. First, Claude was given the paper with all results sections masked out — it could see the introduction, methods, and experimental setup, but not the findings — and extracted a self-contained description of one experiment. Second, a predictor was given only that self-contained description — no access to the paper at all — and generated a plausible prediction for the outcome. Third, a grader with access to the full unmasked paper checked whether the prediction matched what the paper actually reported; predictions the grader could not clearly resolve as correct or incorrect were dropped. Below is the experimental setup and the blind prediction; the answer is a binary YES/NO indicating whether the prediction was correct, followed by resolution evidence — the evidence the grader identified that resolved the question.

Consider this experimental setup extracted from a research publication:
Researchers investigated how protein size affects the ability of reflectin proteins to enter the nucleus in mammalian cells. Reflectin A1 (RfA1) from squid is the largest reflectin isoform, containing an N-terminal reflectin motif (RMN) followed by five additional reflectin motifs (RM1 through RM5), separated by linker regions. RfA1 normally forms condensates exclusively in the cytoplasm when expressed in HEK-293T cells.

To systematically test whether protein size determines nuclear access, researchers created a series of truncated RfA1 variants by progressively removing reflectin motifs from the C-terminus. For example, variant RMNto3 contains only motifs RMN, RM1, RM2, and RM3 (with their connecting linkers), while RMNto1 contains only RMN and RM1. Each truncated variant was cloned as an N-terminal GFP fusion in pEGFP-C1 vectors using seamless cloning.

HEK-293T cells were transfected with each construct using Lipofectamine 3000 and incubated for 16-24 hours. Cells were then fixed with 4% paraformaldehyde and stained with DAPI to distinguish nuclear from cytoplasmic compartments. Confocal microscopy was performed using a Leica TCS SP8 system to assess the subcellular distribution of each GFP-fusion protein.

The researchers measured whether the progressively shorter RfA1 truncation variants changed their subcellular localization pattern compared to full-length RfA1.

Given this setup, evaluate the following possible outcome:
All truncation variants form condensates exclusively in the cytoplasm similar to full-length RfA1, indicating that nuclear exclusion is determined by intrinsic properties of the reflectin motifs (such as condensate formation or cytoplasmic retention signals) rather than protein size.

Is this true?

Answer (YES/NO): NO